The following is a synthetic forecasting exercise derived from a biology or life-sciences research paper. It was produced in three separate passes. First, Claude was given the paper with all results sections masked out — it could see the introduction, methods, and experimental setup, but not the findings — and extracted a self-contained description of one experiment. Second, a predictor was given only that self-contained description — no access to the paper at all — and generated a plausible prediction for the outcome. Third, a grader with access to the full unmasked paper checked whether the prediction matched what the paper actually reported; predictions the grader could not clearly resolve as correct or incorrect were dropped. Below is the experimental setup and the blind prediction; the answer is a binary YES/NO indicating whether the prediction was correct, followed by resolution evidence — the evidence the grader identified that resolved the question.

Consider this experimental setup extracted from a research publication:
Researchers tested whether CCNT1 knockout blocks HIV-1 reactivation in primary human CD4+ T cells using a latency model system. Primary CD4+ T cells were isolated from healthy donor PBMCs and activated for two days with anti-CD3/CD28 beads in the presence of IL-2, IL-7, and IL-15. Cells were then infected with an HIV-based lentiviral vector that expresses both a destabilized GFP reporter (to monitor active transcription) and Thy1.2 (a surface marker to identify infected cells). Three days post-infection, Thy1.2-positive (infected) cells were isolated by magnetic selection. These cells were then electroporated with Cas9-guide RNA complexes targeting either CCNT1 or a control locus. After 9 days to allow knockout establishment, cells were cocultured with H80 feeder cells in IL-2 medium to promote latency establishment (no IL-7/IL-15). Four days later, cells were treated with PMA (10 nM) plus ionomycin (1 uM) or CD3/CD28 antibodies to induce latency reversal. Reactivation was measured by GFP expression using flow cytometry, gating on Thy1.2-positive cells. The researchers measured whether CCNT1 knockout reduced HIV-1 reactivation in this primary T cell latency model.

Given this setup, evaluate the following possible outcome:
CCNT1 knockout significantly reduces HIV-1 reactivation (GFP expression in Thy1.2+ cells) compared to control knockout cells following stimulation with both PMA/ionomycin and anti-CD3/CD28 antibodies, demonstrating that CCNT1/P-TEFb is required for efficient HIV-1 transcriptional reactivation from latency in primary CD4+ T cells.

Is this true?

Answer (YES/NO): YES